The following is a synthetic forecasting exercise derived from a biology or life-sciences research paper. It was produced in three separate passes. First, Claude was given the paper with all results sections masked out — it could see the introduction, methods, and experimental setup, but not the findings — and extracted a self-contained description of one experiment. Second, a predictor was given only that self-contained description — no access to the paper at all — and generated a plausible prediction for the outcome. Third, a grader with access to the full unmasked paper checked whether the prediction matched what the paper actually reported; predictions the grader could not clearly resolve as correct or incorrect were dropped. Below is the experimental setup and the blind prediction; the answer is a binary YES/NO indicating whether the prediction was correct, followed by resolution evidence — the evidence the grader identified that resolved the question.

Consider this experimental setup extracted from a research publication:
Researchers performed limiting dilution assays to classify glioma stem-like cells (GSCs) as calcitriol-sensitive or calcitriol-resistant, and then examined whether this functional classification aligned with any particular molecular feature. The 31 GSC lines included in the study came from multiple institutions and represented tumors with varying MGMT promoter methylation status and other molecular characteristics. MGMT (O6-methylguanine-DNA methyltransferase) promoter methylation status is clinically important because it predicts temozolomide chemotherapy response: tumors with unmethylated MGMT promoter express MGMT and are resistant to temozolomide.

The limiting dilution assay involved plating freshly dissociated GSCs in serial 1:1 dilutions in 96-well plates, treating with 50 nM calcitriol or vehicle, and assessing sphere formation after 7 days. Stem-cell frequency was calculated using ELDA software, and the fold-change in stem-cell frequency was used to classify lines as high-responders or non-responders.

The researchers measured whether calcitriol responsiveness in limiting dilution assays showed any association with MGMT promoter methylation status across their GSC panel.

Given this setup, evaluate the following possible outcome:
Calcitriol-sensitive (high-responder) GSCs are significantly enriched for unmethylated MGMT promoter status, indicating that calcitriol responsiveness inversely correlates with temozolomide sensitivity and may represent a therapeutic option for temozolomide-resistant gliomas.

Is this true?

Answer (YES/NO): NO